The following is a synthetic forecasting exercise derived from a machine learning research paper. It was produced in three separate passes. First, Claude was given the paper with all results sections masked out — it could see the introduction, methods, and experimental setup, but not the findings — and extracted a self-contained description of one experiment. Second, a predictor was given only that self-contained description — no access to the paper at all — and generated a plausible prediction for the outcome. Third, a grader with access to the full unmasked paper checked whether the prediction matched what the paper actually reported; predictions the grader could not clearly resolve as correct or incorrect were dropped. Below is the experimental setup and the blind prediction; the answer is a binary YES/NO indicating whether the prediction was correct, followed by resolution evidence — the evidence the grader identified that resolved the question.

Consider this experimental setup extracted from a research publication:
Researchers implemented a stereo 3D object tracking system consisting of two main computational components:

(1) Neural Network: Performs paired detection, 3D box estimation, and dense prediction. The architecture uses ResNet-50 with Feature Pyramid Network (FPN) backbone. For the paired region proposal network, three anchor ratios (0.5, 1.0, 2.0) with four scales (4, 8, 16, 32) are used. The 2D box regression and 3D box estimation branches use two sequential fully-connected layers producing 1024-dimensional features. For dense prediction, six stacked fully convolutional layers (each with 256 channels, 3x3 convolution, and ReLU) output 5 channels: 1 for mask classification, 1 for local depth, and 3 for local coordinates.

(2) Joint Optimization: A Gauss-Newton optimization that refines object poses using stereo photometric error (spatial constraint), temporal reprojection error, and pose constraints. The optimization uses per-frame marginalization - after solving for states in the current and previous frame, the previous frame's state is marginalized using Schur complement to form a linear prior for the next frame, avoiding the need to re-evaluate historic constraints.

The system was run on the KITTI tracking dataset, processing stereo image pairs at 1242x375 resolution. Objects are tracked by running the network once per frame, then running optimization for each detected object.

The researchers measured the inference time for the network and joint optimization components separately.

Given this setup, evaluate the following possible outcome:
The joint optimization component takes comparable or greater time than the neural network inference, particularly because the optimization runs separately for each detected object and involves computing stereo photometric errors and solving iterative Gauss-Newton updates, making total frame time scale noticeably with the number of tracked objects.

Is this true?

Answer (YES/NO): YES